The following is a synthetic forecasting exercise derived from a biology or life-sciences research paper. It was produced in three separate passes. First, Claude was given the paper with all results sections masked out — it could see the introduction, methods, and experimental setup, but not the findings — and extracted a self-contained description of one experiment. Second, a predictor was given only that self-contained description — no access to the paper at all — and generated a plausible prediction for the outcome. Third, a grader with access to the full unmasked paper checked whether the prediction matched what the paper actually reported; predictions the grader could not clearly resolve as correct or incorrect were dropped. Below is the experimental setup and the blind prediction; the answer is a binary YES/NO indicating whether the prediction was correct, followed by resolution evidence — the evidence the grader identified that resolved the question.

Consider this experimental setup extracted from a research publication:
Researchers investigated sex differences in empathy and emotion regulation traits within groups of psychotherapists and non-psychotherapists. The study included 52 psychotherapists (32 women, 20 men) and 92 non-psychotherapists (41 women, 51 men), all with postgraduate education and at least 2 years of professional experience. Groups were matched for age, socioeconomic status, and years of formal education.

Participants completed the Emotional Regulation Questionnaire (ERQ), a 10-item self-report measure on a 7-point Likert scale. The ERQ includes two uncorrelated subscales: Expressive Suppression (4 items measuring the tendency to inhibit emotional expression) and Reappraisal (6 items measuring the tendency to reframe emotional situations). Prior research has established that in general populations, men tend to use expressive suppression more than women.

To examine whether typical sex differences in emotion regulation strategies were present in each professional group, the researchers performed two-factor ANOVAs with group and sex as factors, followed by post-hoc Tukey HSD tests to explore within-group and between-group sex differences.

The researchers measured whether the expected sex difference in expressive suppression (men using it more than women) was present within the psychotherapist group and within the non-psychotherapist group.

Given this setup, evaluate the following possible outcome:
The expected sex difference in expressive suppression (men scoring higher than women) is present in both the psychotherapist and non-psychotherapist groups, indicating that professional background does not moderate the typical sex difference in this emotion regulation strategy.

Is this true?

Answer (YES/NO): NO